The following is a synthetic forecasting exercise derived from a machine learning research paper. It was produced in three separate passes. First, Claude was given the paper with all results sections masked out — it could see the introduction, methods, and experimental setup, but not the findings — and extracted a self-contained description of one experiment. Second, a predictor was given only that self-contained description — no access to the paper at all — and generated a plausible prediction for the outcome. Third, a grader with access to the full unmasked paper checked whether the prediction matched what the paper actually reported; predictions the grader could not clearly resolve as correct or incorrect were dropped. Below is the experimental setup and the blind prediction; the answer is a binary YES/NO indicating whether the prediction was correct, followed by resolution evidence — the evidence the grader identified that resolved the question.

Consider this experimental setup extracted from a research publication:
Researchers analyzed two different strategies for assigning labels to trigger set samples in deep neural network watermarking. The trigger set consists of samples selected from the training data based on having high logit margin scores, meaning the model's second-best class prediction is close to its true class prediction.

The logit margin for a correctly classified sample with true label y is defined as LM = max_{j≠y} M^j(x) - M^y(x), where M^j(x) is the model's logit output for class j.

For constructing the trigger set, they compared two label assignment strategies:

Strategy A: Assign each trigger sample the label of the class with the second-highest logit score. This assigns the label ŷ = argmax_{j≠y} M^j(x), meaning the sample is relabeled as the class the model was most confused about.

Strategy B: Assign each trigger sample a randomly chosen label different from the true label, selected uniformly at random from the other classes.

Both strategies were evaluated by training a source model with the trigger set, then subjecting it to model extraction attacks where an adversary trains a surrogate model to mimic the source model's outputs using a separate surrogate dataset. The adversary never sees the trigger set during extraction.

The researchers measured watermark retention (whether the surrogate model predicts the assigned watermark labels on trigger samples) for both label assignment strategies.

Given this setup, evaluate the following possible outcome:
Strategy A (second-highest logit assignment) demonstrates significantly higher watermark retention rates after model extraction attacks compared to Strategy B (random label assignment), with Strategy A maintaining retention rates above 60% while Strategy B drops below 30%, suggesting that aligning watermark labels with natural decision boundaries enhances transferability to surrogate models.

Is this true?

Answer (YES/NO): NO